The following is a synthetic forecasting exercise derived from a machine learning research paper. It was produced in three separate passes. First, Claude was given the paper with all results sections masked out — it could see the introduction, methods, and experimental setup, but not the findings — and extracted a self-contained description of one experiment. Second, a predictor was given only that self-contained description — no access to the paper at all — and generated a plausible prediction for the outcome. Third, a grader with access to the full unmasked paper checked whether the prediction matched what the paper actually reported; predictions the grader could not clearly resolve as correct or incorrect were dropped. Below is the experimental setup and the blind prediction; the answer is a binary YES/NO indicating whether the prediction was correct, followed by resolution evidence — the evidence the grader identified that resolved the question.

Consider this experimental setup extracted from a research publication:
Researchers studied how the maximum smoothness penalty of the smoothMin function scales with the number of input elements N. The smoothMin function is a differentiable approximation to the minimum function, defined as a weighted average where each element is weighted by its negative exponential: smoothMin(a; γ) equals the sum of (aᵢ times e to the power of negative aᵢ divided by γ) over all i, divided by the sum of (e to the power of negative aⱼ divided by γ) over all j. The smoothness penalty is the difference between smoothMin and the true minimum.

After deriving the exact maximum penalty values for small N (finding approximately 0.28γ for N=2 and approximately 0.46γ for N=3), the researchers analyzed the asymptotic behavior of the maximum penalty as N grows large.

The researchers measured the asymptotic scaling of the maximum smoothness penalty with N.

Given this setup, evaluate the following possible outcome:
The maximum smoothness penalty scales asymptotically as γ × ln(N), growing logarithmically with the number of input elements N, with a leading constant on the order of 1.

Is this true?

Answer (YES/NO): YES